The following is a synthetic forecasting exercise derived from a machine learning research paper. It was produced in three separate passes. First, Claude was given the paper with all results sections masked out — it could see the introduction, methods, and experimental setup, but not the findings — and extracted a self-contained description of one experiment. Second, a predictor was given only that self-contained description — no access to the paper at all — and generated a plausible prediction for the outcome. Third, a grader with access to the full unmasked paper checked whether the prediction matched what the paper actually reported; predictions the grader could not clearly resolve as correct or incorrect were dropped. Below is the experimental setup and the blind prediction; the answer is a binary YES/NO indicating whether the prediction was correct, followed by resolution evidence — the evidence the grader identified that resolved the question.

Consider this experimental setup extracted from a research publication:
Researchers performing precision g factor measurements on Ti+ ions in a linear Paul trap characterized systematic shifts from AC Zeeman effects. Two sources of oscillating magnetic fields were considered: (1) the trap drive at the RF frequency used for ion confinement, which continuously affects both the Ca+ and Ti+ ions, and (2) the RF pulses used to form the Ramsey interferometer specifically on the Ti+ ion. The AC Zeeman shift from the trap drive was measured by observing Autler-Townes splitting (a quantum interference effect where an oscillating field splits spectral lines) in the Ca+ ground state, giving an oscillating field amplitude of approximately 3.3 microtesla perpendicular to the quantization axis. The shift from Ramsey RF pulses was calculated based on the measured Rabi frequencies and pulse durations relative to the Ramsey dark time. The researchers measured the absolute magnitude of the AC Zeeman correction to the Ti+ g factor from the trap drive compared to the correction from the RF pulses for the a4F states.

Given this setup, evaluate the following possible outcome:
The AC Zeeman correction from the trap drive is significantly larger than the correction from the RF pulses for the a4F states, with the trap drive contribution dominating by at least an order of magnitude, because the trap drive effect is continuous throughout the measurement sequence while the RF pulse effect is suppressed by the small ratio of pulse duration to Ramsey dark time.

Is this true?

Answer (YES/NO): YES